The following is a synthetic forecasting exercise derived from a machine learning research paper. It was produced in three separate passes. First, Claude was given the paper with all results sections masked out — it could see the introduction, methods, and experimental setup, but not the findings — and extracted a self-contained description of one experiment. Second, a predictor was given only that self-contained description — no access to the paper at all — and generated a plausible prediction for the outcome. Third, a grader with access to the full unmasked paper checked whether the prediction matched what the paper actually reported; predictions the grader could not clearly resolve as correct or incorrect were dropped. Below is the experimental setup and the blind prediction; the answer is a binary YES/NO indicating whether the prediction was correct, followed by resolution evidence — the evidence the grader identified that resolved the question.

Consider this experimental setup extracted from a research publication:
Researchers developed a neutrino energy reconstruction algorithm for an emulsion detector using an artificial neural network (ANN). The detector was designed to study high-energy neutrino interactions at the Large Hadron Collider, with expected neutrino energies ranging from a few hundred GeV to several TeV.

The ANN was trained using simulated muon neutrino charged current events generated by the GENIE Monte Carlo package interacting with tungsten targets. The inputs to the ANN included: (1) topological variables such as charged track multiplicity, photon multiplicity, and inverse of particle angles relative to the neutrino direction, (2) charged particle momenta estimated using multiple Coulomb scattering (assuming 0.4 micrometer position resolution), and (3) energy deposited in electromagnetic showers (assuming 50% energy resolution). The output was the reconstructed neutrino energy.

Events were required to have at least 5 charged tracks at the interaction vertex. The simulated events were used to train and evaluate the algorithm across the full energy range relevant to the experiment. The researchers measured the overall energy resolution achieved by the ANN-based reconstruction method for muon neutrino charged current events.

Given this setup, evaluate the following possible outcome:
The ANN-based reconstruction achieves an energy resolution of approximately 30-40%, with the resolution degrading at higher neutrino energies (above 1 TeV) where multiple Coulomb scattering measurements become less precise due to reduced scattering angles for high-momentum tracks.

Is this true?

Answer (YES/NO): NO